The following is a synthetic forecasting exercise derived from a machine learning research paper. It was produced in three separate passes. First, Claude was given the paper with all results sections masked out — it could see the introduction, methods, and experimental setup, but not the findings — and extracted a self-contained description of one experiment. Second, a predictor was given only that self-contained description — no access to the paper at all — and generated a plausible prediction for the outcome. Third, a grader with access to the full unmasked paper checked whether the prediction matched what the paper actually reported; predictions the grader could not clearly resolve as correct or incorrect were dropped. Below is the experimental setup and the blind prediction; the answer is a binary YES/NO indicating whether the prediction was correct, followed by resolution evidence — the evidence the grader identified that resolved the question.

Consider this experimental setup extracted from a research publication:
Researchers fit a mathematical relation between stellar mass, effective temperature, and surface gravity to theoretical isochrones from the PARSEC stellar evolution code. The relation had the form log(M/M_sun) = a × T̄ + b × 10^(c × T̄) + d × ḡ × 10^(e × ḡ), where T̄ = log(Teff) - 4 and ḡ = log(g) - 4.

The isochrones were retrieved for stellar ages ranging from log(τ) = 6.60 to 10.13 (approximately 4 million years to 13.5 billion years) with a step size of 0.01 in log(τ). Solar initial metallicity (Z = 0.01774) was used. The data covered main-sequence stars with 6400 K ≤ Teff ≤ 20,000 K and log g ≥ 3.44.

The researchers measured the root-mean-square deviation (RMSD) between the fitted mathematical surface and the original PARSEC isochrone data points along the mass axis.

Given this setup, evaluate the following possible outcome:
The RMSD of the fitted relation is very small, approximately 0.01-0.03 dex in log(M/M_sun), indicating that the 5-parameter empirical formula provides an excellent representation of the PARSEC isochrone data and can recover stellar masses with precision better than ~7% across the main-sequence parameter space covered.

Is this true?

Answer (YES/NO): NO